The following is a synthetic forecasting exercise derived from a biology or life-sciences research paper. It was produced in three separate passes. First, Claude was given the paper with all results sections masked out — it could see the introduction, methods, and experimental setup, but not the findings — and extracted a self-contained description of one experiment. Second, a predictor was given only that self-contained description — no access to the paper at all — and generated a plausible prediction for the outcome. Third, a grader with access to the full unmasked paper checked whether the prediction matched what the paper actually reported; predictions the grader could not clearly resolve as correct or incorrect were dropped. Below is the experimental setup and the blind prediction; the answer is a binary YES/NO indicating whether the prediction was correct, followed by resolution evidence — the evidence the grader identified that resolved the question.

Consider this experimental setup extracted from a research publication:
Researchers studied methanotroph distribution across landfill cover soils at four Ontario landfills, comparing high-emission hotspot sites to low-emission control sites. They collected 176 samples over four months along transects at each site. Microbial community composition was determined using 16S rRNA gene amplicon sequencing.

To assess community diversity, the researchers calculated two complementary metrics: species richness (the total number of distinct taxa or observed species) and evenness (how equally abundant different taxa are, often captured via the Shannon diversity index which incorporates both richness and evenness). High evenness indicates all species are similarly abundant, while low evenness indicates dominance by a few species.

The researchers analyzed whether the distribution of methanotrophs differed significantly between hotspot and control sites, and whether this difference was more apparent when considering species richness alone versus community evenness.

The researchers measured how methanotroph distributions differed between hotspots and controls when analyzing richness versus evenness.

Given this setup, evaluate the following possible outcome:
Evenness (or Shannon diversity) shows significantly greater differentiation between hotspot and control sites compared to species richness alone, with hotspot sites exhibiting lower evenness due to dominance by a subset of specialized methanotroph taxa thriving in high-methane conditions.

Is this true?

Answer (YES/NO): NO